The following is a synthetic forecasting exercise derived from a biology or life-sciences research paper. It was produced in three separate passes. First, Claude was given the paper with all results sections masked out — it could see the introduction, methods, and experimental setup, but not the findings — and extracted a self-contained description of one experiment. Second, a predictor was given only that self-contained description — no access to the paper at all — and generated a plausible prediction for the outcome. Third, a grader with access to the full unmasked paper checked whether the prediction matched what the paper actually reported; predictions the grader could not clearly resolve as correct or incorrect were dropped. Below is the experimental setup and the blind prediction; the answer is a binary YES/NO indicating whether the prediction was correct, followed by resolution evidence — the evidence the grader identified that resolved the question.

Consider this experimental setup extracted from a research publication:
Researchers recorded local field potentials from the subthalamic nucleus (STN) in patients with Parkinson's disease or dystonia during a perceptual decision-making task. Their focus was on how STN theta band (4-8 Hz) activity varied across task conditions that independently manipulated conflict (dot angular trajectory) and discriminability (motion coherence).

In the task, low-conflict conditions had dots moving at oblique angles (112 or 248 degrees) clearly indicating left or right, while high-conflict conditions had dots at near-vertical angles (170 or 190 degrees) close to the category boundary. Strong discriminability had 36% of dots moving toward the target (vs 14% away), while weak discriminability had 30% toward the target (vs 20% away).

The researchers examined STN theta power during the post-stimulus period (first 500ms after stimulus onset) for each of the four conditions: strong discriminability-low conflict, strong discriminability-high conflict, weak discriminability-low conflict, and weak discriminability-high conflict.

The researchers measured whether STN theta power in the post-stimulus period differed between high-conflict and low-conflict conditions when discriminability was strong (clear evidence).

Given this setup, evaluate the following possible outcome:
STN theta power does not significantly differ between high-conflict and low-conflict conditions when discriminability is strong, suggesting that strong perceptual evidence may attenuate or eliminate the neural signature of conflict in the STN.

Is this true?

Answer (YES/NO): NO